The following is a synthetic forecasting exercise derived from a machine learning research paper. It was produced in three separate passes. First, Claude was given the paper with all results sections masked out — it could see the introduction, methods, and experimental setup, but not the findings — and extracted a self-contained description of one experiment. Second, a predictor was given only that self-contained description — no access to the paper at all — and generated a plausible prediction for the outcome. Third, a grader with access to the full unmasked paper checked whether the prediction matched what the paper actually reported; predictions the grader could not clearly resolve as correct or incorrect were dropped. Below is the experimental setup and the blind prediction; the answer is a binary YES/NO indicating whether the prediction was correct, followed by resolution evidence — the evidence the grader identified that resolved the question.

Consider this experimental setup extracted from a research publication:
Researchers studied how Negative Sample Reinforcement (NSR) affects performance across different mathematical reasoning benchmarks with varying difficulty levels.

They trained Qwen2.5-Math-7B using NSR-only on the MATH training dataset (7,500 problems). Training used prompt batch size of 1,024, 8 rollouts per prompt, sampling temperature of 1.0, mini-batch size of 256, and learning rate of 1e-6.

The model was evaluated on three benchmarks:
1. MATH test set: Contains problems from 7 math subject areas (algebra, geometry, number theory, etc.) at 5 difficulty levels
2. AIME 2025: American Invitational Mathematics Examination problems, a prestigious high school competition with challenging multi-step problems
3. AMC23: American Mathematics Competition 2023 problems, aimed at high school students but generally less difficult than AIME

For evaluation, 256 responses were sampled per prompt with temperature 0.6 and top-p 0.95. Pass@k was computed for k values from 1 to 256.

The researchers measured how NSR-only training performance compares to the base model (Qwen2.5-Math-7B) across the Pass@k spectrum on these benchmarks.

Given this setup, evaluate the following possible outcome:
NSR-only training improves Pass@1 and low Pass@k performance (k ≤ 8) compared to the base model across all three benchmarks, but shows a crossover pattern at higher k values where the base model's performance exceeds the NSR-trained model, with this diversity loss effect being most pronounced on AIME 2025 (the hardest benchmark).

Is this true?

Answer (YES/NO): NO